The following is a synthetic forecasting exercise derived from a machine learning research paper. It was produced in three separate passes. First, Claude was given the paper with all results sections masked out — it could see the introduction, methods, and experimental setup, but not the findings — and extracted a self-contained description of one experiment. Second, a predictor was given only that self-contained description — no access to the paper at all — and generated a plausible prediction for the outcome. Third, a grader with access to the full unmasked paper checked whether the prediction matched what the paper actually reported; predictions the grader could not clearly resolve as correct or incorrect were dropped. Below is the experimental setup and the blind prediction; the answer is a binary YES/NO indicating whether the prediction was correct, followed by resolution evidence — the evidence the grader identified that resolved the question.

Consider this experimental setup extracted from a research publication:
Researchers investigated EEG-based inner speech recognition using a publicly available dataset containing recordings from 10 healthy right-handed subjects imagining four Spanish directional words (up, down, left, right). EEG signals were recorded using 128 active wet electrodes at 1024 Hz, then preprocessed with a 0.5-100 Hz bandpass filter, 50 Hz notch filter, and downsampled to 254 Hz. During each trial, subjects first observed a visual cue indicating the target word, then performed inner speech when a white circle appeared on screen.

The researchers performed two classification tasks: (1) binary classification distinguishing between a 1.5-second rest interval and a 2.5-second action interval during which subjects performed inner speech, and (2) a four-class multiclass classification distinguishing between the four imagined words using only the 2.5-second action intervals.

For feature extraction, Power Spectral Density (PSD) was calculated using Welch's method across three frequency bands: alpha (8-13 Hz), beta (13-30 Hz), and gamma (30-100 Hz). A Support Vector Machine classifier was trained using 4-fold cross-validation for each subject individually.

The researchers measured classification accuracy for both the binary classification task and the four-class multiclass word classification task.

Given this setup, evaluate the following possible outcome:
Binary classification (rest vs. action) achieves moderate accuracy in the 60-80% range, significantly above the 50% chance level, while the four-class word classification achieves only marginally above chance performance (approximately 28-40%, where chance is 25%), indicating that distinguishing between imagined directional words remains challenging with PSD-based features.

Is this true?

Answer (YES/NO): NO